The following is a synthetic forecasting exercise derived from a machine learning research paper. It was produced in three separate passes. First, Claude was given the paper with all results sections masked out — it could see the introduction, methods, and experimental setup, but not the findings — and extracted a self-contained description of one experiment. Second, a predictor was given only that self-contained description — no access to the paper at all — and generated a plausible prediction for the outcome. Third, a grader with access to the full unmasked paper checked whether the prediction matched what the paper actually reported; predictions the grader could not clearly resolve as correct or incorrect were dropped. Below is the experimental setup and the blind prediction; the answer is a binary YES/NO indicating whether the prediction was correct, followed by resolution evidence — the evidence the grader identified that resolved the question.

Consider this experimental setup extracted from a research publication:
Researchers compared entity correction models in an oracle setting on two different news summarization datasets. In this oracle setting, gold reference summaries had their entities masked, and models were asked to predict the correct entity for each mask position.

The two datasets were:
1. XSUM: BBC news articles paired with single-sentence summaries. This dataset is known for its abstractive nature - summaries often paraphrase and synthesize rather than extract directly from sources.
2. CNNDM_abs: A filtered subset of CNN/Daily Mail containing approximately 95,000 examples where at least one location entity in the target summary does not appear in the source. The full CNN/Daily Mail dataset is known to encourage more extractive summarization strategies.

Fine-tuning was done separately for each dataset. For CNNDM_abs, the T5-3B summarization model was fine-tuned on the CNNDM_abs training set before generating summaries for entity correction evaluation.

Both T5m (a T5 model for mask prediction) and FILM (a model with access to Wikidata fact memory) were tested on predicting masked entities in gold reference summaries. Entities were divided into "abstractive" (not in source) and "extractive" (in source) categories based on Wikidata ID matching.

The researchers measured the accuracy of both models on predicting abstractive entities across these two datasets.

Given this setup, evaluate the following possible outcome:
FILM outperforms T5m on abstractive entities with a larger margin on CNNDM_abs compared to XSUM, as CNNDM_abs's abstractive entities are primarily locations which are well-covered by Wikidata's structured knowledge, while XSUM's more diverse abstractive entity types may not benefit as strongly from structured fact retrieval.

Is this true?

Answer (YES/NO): NO